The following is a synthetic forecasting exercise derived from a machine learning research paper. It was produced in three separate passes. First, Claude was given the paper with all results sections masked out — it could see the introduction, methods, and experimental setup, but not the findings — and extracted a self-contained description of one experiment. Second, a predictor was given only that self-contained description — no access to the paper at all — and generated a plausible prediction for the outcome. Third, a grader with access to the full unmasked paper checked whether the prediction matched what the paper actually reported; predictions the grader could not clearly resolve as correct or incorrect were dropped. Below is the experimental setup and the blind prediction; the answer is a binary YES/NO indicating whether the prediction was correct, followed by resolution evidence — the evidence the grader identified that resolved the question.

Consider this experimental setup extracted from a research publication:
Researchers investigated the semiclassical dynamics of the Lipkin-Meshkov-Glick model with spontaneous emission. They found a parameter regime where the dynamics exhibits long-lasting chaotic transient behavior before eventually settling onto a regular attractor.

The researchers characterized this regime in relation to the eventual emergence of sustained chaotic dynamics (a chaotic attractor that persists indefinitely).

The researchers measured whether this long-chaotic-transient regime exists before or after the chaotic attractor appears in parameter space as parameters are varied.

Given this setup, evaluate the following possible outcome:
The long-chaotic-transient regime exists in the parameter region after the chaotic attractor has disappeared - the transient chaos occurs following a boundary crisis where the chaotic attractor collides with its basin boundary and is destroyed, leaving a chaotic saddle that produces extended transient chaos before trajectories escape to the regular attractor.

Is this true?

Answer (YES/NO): NO